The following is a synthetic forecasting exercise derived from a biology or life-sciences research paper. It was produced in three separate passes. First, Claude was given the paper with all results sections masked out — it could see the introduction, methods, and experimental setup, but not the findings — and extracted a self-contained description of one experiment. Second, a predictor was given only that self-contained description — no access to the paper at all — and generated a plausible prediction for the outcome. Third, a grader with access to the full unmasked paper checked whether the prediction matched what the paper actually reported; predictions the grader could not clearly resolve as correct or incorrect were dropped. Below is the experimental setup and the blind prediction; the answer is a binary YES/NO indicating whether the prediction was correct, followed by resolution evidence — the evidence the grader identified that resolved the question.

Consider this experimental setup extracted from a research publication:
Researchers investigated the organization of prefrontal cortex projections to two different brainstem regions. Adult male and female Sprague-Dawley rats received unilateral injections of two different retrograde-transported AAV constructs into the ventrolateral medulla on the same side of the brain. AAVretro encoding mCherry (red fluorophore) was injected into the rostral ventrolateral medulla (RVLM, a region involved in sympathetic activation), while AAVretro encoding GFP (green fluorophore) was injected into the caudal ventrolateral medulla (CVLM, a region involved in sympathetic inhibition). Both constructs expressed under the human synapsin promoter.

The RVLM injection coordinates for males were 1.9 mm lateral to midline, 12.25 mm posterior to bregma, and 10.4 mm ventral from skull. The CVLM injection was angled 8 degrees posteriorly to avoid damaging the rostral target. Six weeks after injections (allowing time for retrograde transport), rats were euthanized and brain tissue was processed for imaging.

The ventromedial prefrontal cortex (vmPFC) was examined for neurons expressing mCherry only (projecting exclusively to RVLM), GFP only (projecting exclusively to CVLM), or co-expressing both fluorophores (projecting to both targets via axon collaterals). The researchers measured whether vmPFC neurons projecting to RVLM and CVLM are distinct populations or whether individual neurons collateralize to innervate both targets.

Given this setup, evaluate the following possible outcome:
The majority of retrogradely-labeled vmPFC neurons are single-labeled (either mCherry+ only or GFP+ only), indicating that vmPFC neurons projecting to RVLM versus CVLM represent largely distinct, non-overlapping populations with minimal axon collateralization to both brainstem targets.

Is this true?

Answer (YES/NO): NO